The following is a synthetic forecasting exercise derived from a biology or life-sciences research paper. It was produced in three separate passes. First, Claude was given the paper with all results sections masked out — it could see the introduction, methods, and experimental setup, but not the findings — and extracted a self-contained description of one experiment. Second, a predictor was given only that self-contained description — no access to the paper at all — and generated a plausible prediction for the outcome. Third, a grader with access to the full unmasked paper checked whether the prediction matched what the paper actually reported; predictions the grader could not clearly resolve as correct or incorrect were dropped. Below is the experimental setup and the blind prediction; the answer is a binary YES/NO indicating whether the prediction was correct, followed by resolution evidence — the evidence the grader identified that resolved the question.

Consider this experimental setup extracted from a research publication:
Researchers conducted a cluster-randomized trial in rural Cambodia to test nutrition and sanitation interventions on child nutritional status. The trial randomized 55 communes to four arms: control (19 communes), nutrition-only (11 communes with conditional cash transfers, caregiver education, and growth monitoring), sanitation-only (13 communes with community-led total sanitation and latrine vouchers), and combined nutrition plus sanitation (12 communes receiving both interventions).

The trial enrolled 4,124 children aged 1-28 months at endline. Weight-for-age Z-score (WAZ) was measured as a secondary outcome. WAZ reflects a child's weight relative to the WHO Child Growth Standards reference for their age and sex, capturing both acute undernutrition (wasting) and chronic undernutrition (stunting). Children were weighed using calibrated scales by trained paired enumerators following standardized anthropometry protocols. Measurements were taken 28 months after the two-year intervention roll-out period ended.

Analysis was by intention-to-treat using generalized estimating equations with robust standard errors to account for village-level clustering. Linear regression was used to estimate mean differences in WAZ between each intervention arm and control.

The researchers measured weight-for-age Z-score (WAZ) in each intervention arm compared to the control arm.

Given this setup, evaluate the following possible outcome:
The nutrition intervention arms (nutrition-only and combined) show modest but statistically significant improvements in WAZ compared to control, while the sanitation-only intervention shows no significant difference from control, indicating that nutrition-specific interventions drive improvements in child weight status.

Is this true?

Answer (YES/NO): NO